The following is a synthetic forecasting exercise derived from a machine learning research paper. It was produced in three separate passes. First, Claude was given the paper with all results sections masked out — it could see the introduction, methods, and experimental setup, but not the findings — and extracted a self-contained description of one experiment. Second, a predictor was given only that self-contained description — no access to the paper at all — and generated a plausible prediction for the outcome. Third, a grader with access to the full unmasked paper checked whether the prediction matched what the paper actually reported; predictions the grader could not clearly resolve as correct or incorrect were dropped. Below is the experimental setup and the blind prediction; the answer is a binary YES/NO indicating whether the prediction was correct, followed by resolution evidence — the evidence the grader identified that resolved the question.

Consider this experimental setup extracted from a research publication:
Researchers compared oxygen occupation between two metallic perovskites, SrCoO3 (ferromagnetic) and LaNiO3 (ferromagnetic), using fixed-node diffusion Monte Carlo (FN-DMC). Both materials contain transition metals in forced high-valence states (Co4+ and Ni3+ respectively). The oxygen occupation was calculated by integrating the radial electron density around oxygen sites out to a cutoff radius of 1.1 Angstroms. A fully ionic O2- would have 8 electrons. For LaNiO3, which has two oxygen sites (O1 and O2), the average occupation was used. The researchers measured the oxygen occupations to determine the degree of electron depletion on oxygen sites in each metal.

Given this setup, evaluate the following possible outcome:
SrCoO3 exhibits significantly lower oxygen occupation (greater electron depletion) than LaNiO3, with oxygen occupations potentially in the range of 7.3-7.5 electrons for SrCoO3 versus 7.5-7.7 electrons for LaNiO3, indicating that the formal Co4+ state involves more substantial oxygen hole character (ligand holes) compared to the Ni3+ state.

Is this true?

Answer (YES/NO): NO